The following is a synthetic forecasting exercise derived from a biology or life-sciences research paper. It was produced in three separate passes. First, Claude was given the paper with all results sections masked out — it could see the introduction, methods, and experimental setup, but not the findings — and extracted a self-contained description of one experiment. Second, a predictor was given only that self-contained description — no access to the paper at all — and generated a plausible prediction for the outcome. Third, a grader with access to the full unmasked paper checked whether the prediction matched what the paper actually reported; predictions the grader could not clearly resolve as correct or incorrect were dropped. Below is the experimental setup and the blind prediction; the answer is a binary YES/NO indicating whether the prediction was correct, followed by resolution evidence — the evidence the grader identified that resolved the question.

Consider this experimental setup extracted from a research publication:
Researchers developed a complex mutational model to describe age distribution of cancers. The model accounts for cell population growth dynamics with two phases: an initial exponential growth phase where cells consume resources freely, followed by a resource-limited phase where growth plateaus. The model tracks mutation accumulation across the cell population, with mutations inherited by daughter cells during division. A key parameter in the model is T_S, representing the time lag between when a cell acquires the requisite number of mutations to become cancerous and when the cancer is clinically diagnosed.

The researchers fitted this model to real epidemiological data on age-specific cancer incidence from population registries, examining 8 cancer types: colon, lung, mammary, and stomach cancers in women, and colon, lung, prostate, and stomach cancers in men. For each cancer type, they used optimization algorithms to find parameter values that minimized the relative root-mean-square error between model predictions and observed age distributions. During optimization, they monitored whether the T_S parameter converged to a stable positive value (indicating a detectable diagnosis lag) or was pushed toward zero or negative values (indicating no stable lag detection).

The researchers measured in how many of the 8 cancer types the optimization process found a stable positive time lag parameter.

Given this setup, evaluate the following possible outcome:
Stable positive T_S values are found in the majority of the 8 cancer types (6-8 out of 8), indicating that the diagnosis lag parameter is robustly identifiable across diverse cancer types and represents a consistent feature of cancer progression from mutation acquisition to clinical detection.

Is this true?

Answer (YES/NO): NO